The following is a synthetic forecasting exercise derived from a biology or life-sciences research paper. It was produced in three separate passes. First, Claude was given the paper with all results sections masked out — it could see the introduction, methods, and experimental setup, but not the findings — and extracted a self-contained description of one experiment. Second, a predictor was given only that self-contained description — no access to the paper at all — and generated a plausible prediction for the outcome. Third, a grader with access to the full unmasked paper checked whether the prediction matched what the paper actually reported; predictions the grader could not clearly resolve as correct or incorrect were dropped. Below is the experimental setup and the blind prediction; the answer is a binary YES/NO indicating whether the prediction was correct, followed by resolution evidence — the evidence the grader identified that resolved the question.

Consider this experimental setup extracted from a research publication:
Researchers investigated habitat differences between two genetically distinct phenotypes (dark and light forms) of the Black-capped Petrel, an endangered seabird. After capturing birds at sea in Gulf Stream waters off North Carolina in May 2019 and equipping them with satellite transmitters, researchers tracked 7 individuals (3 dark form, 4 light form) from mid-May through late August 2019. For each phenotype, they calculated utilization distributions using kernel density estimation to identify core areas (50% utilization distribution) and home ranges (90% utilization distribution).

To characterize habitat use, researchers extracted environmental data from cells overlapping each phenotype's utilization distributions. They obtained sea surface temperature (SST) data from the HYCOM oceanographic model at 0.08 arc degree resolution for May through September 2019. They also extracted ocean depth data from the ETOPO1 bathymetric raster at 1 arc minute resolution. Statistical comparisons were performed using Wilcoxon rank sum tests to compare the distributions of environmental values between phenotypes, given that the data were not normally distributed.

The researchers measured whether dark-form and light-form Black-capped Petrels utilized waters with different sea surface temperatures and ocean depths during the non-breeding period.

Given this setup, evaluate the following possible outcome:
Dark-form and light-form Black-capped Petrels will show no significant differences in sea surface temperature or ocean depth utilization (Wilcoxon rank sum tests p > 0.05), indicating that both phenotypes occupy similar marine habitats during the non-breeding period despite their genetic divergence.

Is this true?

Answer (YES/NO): NO